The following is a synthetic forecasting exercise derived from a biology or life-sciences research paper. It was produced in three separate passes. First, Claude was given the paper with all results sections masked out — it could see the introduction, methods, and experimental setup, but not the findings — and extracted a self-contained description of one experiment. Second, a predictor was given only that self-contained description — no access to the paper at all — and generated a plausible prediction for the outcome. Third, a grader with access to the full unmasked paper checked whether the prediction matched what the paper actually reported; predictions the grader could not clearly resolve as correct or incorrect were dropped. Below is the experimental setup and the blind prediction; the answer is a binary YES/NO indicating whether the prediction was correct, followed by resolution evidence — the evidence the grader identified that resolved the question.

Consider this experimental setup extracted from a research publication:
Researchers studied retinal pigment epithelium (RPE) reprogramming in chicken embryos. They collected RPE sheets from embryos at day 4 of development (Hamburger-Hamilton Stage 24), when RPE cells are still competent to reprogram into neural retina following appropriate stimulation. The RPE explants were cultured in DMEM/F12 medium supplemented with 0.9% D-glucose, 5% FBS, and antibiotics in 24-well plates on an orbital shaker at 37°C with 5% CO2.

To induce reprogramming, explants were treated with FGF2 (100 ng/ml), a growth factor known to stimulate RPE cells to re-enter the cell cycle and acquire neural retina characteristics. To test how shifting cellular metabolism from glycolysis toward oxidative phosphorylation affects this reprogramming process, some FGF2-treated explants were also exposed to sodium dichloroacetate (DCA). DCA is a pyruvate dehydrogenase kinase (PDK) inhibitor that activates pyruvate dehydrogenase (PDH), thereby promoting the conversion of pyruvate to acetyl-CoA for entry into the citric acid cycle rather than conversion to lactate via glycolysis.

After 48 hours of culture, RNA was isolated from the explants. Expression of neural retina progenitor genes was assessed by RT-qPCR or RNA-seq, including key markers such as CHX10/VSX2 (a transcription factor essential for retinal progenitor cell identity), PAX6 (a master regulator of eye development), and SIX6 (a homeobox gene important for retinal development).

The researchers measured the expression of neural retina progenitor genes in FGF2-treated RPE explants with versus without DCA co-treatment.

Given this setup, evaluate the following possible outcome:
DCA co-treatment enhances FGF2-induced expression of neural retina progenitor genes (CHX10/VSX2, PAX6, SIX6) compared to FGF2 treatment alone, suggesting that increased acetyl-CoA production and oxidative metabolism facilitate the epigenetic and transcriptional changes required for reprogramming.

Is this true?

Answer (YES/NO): NO